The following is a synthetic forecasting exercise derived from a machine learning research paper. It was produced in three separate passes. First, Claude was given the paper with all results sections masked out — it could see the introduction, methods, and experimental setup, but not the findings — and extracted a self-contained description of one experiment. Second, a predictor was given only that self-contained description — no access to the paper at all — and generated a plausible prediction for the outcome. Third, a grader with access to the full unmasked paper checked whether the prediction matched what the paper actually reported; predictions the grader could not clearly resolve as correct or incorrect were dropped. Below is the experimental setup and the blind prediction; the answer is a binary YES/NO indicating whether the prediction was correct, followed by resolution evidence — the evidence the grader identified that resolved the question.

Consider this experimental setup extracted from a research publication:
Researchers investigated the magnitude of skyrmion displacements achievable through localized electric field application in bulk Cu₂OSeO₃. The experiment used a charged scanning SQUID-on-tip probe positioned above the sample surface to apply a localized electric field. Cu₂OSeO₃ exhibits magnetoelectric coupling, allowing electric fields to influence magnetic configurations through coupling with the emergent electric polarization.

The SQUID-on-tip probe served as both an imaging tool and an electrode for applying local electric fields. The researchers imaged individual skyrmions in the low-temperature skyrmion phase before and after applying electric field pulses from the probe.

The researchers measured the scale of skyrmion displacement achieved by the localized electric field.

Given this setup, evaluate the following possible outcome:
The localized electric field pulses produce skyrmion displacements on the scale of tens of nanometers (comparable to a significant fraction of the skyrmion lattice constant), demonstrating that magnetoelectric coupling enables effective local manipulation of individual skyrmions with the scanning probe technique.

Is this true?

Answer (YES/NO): NO